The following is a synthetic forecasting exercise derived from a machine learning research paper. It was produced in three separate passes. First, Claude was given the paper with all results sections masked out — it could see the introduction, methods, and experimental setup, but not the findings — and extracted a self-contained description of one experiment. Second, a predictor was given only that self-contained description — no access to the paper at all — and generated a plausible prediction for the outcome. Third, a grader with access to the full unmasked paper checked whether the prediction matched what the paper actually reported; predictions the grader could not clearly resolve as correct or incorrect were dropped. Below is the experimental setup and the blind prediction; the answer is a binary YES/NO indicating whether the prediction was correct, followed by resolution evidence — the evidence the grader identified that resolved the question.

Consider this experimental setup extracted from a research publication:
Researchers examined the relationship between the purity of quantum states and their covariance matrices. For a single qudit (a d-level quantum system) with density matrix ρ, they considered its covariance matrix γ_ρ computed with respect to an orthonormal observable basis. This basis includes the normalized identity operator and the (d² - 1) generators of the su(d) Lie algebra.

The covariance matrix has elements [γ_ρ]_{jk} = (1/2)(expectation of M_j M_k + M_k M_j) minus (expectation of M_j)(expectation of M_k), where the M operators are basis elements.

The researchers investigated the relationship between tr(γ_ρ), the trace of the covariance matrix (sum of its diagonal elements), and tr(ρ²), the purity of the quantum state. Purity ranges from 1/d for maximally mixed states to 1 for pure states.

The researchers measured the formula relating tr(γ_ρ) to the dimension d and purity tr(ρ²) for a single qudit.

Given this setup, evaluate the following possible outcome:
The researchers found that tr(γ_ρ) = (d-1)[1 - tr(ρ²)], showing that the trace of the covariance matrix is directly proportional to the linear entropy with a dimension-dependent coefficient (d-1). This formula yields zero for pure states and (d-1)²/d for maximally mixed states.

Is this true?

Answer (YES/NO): NO